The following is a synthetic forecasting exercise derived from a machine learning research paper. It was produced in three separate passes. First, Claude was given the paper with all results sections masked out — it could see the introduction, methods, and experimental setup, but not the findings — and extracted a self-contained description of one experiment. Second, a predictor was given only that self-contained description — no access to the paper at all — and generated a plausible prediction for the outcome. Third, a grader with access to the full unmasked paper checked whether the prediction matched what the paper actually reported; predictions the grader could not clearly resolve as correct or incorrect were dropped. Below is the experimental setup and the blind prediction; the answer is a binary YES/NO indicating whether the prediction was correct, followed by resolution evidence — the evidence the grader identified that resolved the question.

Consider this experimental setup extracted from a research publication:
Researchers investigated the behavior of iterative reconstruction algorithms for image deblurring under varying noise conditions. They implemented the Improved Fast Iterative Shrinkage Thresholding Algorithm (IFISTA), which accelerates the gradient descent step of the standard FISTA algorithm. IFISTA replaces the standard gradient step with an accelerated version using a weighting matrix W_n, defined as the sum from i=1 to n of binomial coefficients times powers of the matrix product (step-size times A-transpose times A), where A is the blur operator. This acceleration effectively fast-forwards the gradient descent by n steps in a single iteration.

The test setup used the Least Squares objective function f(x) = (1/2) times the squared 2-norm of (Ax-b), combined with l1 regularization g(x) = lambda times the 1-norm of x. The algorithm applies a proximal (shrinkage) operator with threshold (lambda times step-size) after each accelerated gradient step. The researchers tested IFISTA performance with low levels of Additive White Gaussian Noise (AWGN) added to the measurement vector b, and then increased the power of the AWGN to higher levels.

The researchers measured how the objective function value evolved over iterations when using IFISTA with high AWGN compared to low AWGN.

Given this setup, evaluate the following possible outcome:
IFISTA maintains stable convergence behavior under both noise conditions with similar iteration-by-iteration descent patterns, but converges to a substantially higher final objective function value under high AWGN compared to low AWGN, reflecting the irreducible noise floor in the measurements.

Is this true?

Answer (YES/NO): NO